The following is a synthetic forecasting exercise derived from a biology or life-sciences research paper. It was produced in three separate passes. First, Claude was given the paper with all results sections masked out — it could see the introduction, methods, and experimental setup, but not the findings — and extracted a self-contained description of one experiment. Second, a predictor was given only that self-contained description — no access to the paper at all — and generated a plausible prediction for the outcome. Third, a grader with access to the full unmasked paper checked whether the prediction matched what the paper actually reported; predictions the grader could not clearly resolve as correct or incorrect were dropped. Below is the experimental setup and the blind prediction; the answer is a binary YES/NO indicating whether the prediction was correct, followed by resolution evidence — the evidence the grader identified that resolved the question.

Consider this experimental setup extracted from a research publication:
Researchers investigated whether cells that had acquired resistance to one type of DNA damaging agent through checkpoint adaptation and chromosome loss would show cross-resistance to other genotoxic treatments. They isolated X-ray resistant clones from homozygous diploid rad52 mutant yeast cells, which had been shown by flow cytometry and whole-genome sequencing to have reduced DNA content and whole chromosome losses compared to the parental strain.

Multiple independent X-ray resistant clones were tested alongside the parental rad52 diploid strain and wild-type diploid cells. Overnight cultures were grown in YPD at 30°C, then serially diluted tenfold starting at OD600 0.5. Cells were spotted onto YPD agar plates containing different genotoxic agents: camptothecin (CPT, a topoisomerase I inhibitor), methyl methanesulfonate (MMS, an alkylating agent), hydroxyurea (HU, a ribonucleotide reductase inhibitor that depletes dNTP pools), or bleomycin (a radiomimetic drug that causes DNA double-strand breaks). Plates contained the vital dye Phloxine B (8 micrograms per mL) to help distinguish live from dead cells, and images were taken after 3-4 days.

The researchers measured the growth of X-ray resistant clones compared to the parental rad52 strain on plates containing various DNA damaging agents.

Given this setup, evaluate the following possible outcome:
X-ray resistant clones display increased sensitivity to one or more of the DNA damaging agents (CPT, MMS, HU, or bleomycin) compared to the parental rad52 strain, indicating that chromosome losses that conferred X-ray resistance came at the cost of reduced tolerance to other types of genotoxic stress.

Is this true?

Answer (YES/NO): NO